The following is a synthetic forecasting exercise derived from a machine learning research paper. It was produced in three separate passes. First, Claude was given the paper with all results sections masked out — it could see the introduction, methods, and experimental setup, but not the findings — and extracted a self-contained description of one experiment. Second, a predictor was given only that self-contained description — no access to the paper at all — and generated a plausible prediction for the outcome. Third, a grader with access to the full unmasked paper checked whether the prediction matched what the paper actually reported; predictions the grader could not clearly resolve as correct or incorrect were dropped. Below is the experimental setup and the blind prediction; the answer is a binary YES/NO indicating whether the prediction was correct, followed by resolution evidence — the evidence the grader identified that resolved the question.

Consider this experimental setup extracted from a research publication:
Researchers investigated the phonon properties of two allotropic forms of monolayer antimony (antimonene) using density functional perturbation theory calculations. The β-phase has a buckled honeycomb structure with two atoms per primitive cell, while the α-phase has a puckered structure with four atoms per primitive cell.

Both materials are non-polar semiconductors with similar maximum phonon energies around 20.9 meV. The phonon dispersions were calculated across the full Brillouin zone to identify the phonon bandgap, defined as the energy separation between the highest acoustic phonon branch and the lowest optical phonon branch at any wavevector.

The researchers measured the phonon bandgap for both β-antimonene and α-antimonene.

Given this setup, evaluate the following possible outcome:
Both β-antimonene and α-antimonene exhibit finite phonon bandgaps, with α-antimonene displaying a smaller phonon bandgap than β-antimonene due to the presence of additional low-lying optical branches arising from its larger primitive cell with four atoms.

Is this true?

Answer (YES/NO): YES